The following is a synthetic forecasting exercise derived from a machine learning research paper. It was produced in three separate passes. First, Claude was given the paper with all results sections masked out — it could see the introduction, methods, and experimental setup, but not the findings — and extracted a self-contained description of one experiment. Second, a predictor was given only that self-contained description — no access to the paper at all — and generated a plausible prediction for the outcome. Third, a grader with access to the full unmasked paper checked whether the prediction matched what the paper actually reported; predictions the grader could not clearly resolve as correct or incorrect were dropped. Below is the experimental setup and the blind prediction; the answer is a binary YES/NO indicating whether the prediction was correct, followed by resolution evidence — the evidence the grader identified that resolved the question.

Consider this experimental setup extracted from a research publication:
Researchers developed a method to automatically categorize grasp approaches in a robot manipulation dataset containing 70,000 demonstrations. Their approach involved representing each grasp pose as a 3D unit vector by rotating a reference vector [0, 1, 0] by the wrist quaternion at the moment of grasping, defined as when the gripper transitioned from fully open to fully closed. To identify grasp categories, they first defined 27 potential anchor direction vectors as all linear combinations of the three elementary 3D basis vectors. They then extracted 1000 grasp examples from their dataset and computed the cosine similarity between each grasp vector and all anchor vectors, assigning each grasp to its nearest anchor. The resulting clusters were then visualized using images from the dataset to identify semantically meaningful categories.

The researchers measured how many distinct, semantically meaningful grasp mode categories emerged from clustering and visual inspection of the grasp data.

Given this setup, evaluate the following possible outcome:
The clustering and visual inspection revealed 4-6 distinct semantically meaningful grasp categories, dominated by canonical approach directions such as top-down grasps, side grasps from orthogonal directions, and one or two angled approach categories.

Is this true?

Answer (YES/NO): NO